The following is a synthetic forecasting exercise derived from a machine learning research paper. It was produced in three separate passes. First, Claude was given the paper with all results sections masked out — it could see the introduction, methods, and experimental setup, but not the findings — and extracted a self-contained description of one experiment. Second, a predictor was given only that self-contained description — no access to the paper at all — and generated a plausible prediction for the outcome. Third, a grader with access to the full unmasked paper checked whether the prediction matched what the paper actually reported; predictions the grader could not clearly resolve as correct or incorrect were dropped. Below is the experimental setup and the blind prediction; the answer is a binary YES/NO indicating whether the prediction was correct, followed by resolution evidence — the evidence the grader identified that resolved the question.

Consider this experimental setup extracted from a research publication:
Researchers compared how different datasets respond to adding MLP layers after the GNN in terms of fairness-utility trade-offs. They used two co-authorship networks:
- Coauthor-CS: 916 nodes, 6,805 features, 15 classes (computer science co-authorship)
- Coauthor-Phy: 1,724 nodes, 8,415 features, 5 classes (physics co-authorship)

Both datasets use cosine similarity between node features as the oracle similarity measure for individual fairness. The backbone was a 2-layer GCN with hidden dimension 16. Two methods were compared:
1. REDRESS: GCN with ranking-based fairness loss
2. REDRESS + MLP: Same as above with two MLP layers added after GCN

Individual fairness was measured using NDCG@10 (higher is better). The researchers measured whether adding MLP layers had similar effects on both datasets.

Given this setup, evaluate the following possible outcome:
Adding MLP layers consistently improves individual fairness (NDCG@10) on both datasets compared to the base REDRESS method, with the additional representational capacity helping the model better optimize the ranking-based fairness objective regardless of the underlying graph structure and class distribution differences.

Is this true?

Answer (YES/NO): NO